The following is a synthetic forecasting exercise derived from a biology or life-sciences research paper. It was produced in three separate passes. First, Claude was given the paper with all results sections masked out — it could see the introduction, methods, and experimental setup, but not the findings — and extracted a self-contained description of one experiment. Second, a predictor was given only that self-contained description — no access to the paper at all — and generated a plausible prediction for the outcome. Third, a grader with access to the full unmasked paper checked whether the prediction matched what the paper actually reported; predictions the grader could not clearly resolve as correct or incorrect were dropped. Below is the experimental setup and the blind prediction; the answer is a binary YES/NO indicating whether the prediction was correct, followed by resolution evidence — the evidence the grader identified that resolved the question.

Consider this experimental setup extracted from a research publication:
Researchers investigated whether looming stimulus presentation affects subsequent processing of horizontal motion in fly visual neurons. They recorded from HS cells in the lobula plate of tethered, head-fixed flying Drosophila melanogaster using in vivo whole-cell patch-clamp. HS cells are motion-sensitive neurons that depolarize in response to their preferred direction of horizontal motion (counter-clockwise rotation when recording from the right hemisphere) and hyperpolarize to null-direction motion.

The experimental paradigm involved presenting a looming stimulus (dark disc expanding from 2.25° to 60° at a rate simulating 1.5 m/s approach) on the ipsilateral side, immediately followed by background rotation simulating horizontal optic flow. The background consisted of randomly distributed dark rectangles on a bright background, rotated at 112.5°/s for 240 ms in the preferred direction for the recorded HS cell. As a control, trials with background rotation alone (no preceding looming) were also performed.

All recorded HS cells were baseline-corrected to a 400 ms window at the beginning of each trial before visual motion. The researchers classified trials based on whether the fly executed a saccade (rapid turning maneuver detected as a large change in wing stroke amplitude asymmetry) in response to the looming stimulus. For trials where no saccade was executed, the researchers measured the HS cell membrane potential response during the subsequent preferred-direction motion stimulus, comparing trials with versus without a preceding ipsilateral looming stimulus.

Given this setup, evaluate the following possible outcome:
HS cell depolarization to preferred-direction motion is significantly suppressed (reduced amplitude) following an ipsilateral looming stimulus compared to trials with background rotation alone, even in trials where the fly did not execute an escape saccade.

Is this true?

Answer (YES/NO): YES